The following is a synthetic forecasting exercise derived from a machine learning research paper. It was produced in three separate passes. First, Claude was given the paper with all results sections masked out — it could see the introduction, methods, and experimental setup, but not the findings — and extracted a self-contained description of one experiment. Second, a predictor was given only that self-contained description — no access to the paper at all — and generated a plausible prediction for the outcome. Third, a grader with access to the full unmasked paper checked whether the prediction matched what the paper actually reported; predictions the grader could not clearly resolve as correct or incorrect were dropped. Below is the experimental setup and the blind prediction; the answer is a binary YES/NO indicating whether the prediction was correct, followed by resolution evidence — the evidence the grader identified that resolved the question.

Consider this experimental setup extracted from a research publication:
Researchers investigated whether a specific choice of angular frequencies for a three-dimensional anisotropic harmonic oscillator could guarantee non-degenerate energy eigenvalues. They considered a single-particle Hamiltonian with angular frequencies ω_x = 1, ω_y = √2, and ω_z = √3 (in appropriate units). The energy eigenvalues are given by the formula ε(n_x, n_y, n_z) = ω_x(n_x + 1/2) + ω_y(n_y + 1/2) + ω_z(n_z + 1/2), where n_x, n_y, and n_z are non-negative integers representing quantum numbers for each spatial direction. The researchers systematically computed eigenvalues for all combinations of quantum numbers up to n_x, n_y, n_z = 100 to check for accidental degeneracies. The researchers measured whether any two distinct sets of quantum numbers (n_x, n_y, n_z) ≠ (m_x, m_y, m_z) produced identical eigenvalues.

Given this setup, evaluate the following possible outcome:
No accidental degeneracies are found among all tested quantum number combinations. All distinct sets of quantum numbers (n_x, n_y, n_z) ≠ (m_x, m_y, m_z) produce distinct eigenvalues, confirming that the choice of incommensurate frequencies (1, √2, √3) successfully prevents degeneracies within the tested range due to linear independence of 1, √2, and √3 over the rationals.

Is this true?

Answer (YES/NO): YES